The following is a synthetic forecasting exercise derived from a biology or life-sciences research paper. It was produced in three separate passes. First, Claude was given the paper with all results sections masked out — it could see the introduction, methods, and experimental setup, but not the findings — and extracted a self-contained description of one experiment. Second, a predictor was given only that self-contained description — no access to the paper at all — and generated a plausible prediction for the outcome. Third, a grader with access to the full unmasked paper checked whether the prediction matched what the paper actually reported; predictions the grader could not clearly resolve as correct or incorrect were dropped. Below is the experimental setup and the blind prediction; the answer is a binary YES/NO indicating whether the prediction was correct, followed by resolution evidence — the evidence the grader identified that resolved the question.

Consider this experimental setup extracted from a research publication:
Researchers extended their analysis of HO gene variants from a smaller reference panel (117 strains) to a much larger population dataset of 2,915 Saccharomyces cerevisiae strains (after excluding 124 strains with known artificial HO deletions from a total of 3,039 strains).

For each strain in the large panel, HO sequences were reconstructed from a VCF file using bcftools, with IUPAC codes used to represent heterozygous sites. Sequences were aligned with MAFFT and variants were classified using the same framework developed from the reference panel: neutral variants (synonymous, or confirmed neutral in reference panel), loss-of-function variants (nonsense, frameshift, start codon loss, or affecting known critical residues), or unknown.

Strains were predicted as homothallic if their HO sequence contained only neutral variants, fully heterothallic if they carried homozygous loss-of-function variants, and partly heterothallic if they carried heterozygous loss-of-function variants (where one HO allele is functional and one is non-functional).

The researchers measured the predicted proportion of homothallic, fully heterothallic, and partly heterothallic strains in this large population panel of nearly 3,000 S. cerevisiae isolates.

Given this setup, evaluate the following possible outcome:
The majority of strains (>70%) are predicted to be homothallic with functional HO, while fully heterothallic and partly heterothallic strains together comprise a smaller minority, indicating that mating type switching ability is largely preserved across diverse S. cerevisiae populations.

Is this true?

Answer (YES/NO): NO